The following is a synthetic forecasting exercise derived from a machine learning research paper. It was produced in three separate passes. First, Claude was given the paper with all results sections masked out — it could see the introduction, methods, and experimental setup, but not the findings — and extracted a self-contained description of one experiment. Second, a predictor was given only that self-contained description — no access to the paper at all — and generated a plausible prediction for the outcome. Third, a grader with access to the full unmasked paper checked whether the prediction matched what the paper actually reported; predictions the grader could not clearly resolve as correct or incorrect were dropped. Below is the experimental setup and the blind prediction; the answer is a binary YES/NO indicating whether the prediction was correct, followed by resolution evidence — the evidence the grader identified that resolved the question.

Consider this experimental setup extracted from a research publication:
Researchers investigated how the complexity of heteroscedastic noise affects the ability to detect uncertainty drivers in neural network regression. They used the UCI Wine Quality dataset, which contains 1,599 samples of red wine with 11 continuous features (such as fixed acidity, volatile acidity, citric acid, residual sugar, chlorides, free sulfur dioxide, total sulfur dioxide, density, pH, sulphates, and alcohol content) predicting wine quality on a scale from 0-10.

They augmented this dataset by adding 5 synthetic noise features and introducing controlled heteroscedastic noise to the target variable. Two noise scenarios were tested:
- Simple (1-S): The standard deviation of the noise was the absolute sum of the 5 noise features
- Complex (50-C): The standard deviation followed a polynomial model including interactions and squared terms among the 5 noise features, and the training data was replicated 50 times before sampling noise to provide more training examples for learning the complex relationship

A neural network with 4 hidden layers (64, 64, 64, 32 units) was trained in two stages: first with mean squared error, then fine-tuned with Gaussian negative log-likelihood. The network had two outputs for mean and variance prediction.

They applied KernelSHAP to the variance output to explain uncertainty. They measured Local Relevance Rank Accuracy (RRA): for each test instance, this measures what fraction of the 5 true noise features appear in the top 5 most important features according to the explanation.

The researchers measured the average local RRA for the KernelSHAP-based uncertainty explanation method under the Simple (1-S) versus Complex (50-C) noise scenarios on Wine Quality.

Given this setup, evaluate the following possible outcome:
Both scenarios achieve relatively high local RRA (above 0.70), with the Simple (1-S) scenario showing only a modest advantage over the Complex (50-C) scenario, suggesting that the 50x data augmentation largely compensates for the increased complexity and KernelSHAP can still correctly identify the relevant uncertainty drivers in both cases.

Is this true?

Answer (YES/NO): NO